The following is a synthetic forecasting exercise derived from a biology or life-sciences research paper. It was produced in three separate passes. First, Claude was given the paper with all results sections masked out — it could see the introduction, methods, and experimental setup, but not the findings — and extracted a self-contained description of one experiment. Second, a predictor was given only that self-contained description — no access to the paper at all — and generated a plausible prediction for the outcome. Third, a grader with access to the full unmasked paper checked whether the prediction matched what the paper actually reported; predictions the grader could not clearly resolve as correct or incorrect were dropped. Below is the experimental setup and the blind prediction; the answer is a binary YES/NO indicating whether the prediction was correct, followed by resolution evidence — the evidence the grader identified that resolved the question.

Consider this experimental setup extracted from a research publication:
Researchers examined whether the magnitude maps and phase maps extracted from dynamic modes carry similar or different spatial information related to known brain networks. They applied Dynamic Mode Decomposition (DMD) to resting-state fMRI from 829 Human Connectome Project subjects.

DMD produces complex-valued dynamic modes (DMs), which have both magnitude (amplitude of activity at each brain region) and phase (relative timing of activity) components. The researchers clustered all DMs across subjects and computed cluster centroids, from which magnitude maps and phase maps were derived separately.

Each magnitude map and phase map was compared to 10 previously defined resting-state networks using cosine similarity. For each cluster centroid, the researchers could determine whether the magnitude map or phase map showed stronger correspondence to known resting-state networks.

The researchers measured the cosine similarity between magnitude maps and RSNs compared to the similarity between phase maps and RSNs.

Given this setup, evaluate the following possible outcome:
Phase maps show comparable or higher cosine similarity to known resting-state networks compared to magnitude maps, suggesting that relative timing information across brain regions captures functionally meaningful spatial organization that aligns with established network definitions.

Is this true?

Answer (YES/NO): NO